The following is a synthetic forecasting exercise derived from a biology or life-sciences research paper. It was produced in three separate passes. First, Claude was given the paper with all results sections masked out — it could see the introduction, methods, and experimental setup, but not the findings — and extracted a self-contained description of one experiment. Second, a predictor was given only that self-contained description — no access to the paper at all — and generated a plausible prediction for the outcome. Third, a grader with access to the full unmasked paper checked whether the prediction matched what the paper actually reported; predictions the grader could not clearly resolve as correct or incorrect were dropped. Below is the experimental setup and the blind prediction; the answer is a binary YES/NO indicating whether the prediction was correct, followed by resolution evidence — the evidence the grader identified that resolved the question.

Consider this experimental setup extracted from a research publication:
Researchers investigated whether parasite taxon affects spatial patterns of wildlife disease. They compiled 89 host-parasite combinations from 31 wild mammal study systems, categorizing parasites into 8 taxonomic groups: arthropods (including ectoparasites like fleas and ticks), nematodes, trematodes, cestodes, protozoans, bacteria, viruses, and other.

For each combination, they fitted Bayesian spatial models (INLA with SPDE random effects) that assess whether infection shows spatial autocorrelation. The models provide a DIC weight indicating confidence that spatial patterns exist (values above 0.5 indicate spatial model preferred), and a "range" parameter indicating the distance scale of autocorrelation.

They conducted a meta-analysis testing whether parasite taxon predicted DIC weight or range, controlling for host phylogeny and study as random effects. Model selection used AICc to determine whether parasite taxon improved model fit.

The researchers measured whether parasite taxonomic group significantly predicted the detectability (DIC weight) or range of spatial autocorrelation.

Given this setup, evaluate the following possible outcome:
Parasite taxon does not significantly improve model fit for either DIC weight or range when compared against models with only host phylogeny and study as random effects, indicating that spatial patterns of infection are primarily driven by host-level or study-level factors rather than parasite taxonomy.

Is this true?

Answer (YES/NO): YES